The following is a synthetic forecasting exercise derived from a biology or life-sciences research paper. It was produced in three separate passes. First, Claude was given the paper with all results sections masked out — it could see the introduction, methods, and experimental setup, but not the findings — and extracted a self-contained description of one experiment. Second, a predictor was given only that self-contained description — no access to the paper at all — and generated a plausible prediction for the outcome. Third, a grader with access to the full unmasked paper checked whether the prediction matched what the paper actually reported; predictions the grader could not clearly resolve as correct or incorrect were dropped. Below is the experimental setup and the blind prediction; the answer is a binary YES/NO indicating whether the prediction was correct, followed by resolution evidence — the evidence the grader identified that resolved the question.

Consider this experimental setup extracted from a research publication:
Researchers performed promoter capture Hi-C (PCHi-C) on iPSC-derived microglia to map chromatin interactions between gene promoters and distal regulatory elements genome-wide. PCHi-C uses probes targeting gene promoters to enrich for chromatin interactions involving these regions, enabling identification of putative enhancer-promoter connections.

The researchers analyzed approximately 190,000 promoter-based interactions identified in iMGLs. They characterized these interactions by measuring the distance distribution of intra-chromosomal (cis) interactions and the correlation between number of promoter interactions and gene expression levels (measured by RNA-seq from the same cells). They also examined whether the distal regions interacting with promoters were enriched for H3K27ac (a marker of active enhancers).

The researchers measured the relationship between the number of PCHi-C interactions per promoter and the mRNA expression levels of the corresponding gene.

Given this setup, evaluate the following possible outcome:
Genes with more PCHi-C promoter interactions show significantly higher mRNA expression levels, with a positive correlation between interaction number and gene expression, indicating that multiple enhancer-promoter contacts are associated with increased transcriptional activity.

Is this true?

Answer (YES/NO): YES